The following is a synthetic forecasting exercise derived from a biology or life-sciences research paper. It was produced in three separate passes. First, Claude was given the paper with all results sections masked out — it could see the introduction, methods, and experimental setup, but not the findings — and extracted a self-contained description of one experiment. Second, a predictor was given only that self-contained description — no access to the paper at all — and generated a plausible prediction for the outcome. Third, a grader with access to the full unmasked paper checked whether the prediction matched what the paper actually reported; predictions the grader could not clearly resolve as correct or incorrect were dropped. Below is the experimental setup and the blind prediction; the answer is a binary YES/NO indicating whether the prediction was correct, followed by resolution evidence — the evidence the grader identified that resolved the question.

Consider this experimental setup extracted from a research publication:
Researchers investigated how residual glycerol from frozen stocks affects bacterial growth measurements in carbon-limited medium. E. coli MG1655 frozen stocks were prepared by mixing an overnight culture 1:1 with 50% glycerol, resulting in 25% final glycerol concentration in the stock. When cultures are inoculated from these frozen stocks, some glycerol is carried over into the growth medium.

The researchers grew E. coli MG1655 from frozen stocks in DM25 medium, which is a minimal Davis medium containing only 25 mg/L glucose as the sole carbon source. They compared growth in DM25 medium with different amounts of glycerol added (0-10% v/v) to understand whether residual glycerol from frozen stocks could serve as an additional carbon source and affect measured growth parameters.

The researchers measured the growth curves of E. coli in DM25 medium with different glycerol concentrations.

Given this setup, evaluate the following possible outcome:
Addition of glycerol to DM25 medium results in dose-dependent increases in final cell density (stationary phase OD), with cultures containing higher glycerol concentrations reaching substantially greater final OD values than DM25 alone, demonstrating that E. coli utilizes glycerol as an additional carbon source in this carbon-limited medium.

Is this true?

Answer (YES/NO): YES